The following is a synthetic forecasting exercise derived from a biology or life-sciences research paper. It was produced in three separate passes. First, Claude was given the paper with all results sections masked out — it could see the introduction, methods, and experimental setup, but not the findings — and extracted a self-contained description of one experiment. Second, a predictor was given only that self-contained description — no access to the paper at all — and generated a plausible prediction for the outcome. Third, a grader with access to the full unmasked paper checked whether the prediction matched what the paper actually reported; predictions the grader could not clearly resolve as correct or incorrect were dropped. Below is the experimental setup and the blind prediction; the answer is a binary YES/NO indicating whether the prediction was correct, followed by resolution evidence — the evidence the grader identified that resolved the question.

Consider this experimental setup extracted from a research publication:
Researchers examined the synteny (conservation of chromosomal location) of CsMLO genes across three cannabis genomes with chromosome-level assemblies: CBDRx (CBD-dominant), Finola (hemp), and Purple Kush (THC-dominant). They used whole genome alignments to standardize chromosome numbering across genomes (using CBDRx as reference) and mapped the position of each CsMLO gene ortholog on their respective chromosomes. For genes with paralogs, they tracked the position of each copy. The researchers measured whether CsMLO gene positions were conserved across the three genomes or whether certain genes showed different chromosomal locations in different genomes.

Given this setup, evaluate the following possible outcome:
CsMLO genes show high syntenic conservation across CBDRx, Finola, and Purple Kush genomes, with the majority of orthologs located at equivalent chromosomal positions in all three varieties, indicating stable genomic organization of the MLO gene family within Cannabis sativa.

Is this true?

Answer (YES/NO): YES